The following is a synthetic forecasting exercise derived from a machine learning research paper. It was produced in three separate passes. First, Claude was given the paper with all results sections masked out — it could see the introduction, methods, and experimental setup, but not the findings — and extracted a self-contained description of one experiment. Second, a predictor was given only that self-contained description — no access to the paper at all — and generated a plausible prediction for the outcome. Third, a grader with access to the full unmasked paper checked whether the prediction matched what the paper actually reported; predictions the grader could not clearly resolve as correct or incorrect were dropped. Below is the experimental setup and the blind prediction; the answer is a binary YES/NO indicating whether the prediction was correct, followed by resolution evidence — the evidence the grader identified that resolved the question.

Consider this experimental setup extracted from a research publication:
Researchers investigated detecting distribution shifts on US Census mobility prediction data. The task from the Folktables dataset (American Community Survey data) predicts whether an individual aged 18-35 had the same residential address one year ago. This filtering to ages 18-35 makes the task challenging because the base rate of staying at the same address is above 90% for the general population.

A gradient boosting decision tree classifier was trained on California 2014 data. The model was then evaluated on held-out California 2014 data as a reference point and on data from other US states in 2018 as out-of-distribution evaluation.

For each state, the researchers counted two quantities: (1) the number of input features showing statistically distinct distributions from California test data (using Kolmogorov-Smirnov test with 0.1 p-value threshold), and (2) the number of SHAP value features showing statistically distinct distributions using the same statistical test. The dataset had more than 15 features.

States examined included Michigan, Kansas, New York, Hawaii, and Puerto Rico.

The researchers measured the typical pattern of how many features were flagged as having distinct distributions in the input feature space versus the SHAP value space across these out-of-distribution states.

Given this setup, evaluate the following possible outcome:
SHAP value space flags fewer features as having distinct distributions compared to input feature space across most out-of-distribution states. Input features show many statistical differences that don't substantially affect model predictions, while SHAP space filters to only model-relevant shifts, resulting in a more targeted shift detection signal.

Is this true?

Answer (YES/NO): NO